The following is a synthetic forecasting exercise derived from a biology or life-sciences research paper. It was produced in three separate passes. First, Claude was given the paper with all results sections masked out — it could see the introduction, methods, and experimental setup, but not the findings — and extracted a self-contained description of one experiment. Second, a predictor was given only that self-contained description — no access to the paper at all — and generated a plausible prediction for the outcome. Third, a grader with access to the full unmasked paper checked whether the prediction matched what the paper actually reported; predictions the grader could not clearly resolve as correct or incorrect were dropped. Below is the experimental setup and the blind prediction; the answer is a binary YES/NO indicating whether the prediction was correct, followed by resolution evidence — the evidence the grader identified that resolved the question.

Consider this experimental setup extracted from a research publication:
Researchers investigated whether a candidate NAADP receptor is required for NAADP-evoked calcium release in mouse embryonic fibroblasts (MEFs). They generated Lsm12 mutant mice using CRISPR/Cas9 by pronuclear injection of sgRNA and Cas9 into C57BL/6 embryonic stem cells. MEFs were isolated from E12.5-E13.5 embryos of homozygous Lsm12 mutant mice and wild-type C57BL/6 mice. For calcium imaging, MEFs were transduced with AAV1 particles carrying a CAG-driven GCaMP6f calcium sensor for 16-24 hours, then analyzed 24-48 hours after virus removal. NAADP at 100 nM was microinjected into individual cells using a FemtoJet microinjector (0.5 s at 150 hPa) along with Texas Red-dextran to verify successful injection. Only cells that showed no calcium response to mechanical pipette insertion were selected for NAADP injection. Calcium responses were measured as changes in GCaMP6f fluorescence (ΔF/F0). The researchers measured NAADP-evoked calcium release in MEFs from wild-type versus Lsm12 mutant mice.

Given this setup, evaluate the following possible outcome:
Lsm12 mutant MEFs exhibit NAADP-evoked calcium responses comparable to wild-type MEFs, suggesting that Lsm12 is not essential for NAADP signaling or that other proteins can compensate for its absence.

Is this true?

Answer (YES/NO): NO